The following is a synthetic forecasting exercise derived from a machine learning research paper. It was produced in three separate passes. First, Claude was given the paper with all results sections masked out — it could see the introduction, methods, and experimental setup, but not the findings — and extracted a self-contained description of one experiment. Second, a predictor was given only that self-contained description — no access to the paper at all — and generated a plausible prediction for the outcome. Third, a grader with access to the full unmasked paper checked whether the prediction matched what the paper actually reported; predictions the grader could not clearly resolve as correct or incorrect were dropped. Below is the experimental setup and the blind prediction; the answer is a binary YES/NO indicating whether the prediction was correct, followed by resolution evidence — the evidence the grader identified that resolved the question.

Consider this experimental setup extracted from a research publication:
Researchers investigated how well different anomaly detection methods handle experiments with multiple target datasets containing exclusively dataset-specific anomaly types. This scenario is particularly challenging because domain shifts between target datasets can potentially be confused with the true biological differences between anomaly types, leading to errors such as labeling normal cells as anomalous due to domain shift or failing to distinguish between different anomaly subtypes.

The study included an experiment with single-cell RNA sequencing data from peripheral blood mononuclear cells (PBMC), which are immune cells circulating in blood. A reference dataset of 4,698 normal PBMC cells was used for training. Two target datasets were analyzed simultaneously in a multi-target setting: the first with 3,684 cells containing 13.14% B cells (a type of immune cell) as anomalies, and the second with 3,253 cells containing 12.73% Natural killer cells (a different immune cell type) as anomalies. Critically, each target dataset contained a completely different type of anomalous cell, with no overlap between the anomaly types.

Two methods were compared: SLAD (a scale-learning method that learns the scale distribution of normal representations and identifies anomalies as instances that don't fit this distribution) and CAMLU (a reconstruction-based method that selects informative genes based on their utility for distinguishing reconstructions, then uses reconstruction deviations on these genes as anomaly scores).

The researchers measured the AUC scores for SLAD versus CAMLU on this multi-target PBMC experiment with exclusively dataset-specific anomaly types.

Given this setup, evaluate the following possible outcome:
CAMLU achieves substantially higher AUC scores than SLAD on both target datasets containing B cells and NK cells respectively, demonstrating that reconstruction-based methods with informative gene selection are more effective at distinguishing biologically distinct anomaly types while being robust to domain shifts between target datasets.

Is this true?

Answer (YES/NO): NO